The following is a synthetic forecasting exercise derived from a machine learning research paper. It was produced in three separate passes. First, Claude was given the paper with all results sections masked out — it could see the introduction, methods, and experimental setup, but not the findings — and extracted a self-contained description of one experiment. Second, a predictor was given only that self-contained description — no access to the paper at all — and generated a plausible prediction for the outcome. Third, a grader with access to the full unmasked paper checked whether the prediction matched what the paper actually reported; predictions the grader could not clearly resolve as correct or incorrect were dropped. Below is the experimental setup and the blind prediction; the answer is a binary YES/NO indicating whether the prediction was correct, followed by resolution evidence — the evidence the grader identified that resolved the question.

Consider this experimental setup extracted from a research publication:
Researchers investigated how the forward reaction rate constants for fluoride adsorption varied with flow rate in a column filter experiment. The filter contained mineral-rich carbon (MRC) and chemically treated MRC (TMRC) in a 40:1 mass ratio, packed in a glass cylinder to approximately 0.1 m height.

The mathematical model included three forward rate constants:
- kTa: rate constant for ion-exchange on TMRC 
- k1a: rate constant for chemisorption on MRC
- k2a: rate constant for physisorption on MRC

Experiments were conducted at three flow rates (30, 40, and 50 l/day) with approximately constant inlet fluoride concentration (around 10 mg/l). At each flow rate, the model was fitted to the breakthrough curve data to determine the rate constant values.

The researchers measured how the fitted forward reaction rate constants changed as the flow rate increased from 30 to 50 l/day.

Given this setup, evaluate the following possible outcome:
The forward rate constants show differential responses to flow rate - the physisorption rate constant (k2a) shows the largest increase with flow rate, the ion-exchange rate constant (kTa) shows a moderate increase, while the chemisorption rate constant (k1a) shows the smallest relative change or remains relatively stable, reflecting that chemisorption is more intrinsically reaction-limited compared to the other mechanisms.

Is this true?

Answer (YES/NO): NO